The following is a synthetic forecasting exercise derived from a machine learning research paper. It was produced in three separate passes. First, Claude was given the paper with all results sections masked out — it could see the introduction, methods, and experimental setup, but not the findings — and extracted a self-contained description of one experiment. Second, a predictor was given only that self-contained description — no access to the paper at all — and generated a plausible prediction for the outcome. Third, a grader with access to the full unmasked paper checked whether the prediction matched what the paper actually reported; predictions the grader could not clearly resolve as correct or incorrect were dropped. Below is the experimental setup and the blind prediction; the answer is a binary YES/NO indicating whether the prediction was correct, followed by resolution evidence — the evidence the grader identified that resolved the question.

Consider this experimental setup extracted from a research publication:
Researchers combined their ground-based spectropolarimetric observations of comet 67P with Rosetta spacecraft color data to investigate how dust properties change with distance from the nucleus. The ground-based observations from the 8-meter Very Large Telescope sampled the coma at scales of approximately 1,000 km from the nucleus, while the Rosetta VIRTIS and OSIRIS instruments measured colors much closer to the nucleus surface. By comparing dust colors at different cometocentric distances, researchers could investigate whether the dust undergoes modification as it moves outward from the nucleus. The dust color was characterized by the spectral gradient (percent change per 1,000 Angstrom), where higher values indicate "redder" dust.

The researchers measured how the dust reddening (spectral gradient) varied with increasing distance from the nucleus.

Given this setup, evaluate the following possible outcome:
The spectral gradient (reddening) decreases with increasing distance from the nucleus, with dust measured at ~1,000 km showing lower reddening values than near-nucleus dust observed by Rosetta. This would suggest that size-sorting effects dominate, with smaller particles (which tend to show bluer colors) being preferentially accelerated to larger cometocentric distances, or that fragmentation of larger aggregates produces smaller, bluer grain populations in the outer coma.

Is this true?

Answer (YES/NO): NO